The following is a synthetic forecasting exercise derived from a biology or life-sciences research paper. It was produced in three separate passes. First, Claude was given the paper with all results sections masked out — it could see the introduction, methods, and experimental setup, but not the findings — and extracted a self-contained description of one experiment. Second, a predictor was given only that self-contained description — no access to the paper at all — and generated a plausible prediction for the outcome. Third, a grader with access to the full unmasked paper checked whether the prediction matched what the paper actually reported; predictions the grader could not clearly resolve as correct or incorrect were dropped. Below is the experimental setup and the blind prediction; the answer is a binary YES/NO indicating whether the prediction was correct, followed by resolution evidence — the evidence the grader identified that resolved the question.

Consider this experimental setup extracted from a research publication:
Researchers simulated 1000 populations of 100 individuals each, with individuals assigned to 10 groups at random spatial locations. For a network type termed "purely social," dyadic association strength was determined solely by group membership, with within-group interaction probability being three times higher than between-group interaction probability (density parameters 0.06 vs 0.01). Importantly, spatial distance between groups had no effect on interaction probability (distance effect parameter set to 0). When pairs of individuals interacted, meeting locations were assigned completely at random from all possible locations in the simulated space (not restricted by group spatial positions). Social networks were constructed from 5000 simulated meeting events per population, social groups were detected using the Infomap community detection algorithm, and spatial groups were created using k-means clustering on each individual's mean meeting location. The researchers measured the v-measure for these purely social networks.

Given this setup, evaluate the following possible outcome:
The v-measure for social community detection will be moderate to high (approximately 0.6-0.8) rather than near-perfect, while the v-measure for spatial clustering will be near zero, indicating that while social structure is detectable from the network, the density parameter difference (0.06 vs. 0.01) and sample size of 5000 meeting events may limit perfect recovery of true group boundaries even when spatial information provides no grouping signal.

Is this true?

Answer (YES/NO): NO